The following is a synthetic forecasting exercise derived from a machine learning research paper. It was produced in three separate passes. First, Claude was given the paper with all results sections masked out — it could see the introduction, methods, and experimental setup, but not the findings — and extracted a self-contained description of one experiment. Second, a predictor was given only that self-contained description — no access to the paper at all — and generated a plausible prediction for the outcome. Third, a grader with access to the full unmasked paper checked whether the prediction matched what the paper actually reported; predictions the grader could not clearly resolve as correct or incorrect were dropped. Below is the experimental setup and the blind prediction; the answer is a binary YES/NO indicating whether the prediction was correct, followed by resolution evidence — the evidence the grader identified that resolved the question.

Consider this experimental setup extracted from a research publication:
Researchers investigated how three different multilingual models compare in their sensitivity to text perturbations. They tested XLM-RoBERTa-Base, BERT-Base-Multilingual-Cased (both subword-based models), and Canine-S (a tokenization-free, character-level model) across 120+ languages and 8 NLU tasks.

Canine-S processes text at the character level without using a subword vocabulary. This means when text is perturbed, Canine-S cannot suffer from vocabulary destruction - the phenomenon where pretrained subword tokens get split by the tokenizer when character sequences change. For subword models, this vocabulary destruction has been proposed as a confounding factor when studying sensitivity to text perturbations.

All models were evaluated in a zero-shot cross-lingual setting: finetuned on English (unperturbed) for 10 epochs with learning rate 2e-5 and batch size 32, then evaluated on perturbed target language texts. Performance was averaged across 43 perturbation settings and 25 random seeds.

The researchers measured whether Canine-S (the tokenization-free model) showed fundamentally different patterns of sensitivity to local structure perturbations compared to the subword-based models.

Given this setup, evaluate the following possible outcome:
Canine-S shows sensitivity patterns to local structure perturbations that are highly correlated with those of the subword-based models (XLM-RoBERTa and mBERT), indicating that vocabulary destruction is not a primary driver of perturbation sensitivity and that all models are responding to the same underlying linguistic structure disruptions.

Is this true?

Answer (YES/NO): YES